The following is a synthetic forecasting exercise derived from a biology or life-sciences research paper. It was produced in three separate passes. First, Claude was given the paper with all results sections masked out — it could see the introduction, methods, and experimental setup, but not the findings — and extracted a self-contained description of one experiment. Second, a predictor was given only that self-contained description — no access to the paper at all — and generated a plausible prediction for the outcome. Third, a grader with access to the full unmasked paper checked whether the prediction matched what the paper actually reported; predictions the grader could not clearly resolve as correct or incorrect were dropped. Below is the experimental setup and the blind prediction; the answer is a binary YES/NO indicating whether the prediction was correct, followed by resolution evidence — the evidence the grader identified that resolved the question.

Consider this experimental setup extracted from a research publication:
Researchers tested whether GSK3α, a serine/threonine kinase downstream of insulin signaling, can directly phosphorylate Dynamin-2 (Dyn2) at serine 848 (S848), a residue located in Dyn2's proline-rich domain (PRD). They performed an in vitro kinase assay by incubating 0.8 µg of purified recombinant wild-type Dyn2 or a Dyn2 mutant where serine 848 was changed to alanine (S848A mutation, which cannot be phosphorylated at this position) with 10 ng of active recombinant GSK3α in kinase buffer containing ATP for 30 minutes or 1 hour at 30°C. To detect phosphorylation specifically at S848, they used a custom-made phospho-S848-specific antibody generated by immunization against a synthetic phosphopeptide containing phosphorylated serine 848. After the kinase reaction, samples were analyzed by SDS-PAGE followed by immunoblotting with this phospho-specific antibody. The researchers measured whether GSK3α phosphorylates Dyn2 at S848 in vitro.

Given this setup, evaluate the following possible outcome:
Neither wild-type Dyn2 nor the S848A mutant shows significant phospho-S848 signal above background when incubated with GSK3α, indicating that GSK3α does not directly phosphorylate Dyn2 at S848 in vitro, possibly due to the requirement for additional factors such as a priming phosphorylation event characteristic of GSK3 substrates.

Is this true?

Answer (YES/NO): NO